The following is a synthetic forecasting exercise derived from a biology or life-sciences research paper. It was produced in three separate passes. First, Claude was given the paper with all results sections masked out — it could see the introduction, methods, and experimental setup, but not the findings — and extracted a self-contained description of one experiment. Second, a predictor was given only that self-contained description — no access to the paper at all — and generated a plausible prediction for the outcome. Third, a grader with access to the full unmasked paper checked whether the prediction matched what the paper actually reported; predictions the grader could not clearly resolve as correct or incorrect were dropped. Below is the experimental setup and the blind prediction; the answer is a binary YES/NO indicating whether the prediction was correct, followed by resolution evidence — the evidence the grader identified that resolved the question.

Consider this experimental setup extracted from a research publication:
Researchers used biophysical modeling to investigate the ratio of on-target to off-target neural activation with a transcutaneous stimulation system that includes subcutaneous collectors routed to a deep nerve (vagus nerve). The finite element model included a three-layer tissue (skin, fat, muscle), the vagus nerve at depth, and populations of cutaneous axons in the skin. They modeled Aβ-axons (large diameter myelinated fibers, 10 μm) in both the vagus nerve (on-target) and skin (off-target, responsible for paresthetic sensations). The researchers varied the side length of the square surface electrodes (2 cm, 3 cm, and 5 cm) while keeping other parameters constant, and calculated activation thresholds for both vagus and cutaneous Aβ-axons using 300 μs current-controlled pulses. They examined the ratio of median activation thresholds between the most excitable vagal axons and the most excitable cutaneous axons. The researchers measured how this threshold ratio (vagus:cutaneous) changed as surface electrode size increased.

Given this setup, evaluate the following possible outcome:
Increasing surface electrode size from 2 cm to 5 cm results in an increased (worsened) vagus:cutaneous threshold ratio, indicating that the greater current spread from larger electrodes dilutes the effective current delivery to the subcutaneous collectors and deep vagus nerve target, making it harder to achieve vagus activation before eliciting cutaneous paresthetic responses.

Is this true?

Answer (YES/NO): NO